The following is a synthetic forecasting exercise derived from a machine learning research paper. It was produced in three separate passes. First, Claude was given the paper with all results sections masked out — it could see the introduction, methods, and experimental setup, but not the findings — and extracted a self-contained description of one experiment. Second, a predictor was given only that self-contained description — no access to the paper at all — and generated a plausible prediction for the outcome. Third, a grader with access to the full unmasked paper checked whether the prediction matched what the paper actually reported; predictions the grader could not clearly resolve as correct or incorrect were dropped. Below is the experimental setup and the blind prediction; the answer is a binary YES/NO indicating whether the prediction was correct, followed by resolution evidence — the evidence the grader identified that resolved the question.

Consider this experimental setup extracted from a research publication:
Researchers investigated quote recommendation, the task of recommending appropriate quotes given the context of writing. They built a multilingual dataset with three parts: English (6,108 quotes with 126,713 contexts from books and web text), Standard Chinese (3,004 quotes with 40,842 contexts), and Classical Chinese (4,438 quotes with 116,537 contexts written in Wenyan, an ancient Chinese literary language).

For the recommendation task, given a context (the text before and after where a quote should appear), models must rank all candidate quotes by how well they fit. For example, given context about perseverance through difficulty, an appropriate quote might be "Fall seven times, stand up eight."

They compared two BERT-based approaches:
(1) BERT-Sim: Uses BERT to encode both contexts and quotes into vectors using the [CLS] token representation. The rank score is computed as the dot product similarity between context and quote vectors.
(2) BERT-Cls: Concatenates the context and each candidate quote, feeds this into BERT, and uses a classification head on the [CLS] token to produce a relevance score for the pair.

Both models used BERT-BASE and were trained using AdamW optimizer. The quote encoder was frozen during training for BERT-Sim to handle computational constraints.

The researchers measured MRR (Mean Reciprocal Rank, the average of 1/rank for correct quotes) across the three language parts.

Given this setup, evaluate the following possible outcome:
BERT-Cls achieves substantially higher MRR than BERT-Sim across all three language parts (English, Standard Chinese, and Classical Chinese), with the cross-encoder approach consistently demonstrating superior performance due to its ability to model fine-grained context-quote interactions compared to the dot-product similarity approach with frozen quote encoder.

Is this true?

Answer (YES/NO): NO